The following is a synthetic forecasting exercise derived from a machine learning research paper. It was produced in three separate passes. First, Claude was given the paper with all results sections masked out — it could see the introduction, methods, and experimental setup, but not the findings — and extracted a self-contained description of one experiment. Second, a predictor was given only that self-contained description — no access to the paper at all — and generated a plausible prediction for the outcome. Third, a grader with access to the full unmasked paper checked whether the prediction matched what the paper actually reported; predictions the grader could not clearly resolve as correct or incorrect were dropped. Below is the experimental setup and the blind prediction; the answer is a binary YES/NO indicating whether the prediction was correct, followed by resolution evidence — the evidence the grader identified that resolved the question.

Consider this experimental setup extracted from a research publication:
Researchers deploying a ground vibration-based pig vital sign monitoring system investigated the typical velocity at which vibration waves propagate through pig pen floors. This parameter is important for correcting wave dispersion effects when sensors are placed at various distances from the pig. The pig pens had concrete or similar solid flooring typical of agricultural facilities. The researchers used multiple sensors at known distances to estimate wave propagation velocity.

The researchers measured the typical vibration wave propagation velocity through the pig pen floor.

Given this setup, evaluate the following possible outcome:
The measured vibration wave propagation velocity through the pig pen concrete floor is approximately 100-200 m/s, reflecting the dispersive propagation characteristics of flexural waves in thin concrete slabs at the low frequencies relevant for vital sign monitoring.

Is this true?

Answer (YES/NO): YES